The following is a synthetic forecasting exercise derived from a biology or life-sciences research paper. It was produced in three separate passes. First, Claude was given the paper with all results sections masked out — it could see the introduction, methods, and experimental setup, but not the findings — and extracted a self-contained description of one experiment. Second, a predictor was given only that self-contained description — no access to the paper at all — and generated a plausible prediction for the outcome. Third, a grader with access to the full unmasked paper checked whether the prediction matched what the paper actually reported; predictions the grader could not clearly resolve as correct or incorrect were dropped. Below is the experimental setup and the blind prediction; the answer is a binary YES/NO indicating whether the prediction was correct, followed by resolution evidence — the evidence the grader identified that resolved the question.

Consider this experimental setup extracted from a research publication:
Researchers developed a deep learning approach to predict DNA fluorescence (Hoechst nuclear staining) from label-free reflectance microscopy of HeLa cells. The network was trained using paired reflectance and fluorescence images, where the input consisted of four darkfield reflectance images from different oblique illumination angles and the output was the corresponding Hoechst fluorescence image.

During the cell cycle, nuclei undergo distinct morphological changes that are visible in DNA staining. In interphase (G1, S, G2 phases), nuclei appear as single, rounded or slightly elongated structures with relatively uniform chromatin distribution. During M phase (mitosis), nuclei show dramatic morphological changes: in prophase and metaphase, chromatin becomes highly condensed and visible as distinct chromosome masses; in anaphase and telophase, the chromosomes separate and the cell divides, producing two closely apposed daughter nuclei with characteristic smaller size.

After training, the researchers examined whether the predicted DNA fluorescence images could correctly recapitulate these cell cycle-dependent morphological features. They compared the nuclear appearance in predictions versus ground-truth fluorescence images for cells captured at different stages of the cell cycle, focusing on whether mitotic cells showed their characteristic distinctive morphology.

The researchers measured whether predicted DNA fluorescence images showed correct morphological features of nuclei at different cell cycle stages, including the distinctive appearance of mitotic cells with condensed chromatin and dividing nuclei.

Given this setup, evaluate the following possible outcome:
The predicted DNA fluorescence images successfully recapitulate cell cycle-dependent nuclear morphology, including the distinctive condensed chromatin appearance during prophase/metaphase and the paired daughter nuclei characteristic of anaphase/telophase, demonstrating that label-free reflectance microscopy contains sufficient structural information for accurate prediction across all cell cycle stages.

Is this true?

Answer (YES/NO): YES